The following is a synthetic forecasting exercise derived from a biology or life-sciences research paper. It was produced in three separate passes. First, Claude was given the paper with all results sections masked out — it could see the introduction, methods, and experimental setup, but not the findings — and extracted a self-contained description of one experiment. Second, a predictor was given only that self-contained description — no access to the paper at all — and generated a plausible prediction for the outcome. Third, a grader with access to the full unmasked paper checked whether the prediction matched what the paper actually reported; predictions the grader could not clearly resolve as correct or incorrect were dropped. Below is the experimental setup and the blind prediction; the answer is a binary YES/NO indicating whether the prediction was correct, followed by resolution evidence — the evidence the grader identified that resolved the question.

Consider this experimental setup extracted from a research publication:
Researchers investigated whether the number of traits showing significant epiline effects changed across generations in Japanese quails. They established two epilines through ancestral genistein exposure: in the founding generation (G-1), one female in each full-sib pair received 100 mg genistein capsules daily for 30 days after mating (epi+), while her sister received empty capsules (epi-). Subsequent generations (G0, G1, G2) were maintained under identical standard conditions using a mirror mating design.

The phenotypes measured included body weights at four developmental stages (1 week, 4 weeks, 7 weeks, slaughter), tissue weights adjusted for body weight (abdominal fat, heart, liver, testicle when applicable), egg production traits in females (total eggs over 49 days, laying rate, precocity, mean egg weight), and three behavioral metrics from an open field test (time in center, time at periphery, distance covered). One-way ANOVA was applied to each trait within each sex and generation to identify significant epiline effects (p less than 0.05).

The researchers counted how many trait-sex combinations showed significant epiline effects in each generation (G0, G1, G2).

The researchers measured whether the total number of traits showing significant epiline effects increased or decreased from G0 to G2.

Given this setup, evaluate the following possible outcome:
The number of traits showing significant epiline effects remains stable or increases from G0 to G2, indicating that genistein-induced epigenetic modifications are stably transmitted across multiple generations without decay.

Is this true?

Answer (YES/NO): YES